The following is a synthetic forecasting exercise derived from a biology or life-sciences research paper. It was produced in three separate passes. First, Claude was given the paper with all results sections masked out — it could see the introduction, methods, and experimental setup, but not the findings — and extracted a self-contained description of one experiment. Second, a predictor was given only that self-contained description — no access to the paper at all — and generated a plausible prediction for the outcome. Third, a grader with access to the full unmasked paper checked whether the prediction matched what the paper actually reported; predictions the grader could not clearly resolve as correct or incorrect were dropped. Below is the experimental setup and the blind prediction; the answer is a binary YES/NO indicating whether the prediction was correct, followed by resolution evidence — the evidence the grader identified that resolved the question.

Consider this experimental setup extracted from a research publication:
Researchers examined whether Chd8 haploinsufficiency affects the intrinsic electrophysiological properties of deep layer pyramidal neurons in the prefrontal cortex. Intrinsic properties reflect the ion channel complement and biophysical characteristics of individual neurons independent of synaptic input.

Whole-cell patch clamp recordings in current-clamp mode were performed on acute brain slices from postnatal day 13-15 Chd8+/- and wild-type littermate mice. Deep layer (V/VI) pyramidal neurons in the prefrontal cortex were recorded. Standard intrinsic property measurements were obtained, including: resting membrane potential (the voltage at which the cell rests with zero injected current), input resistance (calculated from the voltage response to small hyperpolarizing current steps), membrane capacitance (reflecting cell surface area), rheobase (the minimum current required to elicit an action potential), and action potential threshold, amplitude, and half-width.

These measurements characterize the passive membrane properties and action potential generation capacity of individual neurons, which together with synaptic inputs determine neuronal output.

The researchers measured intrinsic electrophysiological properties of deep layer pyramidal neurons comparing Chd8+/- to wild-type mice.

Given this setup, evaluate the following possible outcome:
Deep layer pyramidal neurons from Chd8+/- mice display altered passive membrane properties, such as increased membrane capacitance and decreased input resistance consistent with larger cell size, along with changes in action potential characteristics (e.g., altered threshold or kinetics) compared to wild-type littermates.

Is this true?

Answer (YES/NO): NO